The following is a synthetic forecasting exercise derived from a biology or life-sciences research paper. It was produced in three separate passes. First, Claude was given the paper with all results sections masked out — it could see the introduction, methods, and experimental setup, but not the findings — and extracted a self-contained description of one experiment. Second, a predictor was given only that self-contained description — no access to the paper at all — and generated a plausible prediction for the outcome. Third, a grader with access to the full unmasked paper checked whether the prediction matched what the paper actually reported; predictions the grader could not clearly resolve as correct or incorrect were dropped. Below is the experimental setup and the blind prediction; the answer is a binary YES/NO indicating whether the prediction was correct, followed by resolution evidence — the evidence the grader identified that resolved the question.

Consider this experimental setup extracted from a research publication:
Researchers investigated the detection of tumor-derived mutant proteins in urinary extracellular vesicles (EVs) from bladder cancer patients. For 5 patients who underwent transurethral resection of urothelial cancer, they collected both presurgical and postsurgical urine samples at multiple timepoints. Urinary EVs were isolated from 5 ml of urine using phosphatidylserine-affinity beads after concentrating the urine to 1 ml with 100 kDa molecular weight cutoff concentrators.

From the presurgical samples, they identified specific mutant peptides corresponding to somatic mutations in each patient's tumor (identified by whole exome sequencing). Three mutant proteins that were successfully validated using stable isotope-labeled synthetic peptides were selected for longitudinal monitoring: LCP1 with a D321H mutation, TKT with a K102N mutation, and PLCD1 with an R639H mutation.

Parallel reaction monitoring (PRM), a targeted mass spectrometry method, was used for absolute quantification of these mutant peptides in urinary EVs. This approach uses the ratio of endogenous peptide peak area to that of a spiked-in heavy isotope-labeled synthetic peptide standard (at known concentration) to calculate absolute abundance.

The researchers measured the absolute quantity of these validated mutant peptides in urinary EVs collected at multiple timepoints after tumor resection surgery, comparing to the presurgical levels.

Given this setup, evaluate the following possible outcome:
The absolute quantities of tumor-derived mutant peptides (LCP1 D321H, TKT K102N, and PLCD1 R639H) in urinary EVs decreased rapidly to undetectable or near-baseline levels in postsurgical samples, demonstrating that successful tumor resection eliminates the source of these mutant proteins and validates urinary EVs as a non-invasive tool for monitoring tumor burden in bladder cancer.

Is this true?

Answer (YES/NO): NO